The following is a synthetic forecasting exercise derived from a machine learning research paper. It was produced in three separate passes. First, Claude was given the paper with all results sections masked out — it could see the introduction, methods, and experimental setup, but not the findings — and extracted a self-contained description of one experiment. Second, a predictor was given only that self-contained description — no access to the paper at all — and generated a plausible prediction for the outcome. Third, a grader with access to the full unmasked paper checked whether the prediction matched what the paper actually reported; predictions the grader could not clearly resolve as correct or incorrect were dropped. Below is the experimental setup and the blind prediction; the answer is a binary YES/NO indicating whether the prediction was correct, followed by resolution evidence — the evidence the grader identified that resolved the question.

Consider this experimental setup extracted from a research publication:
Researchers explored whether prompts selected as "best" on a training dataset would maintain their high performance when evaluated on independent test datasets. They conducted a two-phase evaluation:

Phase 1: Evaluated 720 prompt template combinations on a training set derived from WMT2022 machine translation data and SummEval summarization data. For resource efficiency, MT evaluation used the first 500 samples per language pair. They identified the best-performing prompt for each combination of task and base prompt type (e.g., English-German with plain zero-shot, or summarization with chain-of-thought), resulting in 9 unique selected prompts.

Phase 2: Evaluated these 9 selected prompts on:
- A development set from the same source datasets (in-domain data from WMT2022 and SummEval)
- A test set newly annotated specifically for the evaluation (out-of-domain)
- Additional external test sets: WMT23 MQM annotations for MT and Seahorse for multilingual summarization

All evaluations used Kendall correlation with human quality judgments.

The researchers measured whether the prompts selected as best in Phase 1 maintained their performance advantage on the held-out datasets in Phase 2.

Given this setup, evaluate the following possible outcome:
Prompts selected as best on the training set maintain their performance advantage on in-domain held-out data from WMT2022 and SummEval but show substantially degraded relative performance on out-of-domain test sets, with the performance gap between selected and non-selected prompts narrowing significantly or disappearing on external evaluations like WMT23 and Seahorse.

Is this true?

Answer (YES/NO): NO